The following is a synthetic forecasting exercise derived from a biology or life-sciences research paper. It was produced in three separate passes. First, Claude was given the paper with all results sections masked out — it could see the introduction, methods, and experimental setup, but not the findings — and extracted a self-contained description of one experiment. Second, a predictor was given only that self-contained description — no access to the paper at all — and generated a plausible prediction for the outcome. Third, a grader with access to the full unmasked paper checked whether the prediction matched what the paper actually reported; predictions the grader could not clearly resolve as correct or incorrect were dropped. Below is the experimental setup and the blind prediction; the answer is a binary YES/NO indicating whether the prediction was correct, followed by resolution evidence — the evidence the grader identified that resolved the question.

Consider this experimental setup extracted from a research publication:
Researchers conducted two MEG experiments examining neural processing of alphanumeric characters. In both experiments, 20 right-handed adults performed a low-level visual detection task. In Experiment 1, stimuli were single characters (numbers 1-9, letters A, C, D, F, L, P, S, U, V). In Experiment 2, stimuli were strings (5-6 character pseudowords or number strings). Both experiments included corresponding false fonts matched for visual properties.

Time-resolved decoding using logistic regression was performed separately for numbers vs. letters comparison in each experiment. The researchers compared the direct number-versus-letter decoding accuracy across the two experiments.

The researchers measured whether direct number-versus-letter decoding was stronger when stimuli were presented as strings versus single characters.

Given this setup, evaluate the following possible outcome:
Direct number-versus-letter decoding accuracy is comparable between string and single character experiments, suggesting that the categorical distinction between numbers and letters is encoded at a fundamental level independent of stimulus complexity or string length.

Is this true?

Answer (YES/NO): NO